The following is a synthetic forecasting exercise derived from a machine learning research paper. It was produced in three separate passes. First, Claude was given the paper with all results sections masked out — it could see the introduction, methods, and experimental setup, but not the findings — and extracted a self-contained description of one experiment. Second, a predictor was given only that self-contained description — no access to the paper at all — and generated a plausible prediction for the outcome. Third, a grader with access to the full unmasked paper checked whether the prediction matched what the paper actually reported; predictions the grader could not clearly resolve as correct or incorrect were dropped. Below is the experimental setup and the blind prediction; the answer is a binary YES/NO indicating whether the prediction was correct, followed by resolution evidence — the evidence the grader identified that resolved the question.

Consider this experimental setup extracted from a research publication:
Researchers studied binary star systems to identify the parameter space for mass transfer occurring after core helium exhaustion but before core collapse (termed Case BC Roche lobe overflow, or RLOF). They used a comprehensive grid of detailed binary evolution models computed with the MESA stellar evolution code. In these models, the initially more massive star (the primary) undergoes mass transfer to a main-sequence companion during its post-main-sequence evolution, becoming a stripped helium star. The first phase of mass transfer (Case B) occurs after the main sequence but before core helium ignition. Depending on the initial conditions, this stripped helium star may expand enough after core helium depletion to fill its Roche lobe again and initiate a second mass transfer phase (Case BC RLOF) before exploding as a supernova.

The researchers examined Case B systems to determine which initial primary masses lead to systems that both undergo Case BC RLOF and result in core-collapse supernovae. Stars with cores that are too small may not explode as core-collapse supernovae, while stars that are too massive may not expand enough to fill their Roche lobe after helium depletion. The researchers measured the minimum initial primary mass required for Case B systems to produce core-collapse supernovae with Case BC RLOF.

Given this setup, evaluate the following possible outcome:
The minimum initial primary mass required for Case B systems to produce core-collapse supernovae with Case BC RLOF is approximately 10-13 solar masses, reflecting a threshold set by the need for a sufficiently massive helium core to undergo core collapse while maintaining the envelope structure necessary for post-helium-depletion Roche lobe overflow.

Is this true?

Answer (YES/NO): YES